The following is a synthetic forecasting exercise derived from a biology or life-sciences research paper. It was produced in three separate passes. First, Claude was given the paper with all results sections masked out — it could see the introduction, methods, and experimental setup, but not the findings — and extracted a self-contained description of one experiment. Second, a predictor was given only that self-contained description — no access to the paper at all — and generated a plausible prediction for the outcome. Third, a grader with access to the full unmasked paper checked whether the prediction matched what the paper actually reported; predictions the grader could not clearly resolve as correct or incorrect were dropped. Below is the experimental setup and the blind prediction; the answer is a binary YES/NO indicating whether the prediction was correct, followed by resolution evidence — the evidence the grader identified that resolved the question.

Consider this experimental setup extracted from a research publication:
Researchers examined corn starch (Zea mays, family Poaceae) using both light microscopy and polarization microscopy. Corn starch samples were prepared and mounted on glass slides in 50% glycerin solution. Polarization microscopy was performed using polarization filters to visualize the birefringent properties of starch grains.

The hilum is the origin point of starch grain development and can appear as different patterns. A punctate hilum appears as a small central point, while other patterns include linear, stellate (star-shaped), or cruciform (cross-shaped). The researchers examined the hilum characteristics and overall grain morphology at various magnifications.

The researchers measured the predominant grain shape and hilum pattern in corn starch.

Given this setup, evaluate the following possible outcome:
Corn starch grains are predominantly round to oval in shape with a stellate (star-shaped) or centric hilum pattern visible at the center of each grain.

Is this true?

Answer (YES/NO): NO